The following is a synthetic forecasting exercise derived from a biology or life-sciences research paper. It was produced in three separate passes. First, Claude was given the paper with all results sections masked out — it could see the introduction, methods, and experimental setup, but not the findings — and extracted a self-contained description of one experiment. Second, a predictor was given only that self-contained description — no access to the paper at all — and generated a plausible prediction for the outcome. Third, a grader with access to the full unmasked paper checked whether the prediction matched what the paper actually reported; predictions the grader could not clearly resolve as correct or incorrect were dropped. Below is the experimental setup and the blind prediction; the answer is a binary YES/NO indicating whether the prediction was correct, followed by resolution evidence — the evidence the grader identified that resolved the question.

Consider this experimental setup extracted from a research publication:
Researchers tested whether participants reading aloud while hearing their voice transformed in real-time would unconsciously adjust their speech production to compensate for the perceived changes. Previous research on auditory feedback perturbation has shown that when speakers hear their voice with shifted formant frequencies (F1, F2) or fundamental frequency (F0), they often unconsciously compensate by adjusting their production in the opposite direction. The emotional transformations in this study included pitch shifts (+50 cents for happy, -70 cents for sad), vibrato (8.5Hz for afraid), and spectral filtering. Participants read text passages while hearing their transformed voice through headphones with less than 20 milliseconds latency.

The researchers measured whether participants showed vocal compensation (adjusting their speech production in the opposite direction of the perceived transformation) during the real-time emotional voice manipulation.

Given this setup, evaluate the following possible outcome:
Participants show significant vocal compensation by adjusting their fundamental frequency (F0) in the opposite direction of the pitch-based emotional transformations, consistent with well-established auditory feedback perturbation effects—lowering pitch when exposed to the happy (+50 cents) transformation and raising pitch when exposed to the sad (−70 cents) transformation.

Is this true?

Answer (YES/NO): NO